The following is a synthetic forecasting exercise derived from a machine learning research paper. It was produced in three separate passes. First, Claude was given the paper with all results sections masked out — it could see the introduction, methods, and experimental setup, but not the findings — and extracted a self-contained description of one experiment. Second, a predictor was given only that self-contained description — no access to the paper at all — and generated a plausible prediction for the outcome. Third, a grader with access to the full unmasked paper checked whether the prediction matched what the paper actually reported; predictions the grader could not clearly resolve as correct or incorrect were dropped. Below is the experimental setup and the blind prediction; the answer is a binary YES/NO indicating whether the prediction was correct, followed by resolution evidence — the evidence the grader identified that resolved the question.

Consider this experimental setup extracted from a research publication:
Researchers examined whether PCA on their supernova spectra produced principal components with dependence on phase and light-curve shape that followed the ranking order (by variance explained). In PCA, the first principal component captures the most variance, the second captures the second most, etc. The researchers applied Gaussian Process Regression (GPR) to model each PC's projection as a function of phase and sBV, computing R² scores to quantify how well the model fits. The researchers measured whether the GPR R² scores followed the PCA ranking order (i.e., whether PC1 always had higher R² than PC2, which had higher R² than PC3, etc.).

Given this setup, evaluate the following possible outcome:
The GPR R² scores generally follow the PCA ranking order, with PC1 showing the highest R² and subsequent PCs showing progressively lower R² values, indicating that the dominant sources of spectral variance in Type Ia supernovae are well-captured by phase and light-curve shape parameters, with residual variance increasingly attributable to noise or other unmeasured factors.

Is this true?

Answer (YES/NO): NO